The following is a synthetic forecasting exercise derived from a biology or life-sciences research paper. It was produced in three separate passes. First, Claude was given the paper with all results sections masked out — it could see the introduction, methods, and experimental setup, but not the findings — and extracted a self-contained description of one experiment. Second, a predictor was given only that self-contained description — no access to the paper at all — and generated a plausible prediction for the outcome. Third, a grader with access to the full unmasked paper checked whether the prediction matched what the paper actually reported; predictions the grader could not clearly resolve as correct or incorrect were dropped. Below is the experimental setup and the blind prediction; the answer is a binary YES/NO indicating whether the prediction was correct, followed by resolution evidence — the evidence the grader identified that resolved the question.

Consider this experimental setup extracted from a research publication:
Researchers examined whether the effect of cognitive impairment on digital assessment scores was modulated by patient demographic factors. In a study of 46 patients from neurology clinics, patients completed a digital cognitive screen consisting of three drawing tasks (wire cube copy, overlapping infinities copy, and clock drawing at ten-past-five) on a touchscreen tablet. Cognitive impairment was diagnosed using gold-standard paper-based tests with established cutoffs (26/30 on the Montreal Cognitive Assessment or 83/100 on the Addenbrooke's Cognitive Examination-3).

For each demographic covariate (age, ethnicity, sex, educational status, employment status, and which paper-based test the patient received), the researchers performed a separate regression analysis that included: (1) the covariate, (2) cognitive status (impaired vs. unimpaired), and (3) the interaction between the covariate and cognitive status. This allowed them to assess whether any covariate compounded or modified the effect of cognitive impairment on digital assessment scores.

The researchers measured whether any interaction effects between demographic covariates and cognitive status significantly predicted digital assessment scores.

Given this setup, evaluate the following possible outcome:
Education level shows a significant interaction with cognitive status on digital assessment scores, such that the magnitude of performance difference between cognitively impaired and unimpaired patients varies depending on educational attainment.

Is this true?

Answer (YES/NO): NO